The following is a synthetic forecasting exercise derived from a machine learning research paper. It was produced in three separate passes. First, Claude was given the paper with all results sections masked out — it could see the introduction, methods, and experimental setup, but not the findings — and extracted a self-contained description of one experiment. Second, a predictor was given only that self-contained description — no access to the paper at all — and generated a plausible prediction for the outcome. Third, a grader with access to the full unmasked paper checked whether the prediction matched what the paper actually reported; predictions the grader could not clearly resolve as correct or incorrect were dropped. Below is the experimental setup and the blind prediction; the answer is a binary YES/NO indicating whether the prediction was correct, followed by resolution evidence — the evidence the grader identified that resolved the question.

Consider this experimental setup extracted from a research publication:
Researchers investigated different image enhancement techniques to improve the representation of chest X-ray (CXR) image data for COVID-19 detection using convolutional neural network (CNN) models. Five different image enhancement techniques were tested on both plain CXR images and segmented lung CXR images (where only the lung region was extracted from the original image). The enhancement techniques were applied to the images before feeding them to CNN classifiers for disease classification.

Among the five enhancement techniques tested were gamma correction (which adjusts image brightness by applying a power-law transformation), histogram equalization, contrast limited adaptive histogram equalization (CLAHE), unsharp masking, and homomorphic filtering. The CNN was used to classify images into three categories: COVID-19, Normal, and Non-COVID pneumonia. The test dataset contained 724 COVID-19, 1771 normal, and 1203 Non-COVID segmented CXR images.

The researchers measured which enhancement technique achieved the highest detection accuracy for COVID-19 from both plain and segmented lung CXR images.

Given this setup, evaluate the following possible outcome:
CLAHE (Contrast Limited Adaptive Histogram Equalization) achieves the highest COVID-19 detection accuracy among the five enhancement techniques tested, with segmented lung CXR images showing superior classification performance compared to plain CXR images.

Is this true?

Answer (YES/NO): NO